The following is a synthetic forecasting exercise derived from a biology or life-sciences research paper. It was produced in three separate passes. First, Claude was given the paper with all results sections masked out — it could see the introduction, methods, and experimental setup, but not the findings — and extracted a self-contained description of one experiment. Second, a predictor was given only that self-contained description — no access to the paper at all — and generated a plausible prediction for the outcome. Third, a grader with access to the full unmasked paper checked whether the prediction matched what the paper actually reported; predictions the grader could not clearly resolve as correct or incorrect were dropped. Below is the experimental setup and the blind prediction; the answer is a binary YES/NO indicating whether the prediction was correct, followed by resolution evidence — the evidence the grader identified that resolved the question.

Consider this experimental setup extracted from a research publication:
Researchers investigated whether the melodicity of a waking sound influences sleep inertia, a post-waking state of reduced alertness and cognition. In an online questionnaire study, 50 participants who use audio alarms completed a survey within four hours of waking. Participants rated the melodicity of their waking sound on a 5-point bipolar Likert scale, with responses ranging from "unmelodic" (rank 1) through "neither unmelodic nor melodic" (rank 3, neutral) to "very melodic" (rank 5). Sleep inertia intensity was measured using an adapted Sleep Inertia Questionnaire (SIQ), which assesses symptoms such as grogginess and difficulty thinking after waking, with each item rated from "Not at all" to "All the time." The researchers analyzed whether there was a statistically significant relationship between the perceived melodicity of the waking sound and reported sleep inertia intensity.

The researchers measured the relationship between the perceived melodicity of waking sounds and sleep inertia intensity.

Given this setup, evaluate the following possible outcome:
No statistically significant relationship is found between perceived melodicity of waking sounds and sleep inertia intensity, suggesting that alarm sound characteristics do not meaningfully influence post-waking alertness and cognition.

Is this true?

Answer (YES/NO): NO